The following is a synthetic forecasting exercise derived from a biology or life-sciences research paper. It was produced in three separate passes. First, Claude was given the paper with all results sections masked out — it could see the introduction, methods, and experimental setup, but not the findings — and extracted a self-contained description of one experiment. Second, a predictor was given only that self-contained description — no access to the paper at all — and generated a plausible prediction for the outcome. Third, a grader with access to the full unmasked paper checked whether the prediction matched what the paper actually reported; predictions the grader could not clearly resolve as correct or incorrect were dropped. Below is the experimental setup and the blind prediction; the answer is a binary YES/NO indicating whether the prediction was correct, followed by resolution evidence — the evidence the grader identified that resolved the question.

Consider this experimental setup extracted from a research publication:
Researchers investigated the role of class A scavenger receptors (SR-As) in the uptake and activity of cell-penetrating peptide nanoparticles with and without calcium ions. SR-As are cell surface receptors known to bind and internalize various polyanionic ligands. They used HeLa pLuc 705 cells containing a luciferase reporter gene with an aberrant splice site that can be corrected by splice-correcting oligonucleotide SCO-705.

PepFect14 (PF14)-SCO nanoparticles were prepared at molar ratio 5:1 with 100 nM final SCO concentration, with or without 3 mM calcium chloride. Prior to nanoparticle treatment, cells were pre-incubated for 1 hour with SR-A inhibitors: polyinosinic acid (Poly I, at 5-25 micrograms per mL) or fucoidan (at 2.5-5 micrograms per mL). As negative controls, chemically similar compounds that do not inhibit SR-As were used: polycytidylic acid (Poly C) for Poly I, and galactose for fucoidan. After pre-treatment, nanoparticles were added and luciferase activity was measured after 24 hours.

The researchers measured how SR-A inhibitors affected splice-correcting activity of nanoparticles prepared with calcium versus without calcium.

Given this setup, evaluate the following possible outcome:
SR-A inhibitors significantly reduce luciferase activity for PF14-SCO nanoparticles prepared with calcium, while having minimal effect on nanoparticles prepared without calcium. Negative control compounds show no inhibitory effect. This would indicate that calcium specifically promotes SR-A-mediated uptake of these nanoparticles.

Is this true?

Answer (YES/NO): NO